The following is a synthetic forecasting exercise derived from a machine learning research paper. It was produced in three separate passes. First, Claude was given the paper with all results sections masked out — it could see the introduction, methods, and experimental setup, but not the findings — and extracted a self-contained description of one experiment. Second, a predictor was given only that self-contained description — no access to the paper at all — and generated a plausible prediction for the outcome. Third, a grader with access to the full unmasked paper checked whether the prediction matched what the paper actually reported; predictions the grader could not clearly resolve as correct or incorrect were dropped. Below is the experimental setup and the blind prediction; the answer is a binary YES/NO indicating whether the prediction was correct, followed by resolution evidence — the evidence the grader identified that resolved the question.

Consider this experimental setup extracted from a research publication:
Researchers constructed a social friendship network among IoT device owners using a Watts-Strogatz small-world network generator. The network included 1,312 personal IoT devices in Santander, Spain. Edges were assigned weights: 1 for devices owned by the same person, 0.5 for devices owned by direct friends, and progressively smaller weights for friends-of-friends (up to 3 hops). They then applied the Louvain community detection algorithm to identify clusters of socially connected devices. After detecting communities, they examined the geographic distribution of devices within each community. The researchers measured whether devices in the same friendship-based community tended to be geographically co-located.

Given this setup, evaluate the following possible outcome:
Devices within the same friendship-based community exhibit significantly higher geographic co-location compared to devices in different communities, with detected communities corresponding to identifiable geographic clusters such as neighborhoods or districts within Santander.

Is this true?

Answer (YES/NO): NO